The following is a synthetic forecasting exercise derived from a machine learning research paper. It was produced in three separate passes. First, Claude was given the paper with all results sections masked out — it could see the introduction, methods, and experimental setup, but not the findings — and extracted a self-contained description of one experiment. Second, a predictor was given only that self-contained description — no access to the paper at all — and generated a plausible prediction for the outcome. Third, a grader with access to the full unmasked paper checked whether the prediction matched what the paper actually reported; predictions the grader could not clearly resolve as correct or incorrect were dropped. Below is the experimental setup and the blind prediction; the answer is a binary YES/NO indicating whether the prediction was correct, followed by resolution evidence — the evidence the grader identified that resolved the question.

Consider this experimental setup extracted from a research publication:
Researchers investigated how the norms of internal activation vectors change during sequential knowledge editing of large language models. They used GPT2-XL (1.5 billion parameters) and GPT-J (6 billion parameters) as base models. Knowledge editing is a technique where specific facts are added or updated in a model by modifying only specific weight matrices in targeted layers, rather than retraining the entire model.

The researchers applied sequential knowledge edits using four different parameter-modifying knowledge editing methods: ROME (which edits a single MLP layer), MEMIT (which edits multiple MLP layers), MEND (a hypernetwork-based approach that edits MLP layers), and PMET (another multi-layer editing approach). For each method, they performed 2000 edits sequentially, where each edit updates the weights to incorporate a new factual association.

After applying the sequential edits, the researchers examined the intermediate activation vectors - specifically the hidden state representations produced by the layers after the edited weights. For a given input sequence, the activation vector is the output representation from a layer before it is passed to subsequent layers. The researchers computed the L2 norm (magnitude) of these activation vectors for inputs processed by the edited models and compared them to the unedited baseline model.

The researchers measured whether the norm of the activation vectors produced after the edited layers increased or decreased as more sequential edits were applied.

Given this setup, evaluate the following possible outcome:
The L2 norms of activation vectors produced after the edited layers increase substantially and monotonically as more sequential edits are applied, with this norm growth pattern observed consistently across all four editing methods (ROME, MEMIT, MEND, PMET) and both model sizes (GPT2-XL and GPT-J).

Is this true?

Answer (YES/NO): NO